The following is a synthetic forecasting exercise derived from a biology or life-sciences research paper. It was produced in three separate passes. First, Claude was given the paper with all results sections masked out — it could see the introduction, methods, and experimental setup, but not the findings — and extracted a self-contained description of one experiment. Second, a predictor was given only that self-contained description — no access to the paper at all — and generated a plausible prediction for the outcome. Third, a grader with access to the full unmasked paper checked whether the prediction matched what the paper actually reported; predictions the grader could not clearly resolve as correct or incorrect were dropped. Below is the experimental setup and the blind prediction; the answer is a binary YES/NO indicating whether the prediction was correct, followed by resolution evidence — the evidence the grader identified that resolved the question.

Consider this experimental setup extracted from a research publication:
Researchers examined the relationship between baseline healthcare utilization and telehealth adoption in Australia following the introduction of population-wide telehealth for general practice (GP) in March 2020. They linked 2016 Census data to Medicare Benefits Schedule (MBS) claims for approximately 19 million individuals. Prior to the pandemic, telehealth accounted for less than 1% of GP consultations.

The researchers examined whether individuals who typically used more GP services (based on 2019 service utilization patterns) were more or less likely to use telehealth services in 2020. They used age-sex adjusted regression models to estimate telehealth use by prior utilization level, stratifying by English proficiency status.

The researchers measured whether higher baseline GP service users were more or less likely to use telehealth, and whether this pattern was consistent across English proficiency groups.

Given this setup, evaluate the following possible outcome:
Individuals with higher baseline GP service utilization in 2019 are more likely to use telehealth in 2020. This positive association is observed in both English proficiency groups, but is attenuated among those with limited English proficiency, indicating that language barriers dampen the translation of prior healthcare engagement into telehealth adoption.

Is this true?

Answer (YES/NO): NO